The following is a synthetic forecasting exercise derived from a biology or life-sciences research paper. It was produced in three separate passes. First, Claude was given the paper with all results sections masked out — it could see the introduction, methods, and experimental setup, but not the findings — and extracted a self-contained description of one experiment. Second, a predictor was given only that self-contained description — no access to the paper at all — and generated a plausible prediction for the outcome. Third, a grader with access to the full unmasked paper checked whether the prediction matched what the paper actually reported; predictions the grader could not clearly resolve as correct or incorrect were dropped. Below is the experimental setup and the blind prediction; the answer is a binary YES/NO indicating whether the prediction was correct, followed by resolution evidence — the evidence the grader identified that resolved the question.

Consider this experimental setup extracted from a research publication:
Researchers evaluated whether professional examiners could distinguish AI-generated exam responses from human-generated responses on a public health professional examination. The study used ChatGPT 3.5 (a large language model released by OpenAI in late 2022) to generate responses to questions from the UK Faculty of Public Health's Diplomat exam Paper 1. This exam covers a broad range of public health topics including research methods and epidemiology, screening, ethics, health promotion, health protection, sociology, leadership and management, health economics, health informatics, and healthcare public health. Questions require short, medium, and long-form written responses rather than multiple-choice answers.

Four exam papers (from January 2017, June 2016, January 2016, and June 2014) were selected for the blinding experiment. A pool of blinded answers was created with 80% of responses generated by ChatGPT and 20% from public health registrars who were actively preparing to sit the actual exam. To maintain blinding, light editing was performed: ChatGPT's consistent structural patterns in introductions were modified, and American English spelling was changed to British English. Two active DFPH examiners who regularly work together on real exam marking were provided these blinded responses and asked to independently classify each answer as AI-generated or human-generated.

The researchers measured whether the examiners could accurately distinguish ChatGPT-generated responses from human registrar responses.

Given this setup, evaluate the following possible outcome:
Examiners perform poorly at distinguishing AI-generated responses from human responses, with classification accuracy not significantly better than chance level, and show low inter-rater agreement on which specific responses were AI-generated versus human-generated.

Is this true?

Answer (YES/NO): NO